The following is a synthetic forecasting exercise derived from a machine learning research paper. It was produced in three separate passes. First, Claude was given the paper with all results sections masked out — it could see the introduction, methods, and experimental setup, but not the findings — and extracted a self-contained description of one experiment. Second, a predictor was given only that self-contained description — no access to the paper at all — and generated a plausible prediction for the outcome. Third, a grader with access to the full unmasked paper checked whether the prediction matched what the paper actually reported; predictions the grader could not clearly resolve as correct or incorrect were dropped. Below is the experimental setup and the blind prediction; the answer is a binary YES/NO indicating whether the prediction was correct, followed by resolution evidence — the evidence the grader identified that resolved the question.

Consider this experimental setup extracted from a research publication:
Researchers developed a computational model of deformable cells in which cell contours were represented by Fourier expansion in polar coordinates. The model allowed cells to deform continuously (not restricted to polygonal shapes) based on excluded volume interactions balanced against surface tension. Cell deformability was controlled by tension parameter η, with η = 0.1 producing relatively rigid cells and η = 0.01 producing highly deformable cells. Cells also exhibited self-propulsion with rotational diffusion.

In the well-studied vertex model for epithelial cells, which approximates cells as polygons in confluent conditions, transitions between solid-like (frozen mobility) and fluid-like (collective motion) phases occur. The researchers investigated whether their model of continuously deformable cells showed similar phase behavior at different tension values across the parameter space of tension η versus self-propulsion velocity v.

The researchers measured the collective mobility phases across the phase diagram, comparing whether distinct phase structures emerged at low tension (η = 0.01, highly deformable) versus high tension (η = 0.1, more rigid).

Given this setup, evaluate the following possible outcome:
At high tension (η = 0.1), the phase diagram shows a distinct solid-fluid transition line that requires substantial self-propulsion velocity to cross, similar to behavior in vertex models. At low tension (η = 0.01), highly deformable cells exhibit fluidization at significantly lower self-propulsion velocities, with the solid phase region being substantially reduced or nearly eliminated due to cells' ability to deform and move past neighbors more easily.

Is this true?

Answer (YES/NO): NO